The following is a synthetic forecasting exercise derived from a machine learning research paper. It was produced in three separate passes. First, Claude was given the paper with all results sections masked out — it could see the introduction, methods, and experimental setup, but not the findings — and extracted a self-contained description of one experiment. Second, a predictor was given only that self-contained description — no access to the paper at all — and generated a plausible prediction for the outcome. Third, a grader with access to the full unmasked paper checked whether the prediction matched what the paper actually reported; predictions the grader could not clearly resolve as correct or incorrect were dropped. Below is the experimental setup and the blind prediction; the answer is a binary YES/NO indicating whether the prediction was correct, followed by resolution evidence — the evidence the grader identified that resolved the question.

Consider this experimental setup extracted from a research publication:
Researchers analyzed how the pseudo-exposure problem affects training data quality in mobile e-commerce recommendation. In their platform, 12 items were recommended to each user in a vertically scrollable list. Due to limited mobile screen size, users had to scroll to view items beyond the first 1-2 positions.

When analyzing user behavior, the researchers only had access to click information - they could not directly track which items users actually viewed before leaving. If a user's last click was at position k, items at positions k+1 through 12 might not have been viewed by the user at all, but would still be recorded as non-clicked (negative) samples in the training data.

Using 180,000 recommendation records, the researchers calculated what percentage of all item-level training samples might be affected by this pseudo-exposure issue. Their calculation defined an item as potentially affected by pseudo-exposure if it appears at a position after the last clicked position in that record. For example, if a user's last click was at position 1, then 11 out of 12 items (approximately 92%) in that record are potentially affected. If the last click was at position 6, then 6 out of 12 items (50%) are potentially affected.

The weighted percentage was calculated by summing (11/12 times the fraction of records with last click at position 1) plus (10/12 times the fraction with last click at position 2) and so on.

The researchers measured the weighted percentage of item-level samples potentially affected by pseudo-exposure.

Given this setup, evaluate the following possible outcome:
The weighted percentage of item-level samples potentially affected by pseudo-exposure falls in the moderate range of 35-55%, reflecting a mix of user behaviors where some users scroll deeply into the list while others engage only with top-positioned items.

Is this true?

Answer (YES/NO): YES